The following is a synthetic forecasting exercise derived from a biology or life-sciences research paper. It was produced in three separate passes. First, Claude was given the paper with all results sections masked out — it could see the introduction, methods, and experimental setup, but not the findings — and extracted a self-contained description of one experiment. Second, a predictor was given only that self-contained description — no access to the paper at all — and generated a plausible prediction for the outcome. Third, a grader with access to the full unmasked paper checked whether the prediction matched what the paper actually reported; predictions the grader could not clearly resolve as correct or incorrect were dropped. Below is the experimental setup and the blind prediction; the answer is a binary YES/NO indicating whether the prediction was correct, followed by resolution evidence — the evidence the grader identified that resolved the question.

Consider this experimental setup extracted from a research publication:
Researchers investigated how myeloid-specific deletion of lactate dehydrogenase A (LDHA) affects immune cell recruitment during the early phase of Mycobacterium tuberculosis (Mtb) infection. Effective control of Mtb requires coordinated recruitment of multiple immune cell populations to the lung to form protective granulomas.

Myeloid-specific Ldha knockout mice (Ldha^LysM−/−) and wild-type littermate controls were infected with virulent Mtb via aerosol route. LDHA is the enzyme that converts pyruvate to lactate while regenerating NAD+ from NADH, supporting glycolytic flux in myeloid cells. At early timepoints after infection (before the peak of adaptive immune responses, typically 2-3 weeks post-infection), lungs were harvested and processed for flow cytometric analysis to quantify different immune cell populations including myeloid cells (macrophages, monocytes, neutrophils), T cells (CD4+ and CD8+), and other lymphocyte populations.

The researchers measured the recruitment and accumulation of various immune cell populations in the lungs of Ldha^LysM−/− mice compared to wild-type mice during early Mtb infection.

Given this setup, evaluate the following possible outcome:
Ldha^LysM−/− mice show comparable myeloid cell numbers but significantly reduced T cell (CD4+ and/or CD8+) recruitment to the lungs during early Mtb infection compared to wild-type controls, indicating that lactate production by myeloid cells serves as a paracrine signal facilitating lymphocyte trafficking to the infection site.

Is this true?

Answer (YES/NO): NO